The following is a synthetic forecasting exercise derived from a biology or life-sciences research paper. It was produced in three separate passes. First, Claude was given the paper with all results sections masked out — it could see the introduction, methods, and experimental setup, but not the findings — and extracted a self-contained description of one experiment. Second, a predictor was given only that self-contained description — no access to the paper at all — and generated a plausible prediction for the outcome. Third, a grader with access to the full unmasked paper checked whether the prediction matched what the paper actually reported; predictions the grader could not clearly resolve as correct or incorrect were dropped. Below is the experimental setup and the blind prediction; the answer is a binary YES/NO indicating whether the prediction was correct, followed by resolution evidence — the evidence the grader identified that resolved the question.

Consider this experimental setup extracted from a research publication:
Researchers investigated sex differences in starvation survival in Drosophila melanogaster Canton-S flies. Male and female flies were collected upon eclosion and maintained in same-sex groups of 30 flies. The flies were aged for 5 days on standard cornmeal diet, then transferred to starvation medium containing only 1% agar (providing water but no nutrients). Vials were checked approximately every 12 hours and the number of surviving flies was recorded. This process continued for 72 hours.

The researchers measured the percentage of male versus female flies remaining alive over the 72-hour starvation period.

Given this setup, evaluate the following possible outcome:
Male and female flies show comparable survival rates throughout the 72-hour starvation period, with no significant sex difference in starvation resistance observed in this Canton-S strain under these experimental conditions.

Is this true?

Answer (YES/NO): NO